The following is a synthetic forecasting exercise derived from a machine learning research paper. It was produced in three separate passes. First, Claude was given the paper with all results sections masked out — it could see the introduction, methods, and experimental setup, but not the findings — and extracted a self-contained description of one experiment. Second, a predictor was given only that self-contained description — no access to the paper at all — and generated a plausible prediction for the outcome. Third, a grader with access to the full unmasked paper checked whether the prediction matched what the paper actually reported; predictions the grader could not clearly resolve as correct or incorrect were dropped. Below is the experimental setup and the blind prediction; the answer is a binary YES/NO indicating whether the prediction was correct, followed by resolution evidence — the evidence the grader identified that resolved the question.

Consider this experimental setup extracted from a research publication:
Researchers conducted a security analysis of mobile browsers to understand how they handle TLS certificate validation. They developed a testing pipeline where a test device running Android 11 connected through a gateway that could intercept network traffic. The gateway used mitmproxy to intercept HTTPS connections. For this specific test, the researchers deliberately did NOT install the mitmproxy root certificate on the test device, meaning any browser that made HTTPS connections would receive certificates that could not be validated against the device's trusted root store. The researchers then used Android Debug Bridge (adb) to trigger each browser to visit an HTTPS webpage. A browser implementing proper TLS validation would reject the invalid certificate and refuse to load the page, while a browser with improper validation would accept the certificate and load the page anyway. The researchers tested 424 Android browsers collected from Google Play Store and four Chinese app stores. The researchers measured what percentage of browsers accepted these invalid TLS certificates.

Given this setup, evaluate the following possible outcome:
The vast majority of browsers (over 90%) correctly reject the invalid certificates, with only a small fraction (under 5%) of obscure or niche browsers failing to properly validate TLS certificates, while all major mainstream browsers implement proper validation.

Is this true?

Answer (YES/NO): NO